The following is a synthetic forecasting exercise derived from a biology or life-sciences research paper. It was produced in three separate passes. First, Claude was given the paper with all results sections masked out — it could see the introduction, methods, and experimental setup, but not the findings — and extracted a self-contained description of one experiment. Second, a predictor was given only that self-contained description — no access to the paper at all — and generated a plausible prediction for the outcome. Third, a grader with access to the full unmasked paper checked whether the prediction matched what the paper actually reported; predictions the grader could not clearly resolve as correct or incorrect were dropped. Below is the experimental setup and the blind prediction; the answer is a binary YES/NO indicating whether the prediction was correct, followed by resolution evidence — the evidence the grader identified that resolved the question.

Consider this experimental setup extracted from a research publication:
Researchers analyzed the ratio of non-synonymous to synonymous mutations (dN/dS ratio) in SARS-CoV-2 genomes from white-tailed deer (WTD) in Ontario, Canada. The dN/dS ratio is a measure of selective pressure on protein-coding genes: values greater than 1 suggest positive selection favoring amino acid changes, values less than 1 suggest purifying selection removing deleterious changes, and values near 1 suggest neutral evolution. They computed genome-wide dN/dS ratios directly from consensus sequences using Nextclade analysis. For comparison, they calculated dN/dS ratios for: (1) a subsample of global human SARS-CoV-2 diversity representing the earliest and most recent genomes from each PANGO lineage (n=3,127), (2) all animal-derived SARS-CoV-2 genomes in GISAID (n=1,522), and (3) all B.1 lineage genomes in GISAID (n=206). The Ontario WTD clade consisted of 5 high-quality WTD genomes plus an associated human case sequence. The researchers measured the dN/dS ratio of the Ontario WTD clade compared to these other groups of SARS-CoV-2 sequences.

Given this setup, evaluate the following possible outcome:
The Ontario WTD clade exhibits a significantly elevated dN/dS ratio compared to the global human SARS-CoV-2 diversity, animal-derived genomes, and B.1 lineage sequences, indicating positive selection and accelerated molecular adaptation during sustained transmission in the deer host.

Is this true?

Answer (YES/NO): NO